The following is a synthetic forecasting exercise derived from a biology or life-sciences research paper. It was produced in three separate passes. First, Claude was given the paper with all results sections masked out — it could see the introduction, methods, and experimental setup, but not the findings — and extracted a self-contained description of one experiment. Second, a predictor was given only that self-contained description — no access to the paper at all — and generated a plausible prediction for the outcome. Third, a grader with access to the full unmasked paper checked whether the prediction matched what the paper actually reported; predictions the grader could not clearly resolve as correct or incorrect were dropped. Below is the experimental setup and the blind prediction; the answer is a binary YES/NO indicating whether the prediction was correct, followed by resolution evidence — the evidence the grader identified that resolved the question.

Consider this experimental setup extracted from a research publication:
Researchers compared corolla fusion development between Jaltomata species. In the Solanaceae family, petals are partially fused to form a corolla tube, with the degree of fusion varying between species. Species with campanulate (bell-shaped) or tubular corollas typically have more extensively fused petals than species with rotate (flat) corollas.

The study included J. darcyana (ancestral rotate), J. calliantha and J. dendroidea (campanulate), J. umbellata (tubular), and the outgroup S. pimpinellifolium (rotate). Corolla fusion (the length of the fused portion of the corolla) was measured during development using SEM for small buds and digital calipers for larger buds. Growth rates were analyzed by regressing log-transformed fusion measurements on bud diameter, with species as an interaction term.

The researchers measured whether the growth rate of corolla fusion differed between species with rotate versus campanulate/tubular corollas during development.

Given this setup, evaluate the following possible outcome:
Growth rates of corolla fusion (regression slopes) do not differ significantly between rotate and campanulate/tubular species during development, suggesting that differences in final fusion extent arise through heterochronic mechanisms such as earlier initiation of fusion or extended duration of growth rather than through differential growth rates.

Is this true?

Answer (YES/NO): NO